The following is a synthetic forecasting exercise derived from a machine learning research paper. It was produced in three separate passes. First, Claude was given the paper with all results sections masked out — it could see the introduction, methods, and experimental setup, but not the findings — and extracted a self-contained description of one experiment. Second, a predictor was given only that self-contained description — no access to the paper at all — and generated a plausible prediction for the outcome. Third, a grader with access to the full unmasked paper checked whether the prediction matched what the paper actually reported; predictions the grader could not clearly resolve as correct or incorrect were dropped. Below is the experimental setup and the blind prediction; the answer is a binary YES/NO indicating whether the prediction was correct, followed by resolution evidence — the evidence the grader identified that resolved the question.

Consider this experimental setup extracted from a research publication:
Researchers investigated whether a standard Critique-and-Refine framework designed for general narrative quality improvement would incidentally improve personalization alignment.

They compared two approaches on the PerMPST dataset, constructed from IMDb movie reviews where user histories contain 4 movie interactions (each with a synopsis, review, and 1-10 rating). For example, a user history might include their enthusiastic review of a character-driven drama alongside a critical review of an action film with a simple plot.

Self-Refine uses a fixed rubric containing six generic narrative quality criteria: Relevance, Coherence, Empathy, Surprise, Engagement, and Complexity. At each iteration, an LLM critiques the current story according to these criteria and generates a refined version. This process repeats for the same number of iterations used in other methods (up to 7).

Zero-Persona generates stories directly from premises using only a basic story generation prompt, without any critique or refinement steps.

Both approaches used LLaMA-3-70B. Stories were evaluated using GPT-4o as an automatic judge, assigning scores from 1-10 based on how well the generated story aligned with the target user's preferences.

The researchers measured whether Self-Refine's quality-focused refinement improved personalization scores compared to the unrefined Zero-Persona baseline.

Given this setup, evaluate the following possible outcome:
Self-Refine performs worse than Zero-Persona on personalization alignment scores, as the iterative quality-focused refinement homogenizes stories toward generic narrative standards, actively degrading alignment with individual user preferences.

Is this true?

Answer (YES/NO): NO